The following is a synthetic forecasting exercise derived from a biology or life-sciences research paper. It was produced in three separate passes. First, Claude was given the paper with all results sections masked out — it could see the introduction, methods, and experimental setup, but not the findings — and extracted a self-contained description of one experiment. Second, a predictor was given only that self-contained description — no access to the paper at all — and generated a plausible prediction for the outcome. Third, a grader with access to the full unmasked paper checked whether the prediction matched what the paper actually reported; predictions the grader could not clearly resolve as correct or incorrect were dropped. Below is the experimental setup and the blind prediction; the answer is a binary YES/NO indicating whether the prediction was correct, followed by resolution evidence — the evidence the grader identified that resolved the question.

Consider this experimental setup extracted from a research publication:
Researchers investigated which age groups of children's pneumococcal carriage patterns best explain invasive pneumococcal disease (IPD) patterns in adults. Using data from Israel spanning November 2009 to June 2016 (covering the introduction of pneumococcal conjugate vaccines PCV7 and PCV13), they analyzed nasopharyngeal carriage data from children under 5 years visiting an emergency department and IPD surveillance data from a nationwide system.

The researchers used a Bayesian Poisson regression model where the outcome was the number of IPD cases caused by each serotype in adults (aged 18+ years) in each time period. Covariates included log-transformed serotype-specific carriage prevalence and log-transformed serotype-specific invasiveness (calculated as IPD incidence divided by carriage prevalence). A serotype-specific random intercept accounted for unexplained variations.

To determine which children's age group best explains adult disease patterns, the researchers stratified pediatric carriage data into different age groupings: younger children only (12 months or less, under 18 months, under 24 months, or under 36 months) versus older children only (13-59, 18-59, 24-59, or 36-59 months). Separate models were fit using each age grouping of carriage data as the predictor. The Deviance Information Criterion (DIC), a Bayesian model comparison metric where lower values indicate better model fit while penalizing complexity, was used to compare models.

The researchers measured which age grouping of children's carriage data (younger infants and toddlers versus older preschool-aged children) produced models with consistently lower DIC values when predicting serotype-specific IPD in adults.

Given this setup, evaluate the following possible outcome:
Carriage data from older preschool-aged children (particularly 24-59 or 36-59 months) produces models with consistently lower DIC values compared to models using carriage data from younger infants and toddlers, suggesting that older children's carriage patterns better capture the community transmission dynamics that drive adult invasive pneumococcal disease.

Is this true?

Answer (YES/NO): YES